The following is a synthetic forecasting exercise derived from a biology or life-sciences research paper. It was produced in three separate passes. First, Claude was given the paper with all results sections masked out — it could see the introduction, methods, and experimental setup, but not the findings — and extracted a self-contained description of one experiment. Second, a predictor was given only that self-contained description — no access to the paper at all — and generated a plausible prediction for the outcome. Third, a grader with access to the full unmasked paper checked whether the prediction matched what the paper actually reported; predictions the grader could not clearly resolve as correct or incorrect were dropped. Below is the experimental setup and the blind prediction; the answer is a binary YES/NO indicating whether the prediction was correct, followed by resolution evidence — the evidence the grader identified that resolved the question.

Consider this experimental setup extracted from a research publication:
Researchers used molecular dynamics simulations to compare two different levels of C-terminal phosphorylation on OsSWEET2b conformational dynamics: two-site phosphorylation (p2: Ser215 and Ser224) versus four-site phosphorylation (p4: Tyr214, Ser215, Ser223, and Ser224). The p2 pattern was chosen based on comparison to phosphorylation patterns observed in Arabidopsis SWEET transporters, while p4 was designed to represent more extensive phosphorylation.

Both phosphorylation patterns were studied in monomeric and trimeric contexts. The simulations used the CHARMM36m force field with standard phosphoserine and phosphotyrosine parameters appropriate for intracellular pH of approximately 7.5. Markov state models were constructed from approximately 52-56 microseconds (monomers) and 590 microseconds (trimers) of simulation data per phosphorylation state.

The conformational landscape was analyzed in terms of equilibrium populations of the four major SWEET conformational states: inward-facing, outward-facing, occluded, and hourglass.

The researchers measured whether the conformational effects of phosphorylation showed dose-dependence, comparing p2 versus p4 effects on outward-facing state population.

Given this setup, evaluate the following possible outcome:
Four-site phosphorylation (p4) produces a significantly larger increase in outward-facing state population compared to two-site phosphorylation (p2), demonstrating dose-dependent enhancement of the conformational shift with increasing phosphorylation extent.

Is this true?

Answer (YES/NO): YES